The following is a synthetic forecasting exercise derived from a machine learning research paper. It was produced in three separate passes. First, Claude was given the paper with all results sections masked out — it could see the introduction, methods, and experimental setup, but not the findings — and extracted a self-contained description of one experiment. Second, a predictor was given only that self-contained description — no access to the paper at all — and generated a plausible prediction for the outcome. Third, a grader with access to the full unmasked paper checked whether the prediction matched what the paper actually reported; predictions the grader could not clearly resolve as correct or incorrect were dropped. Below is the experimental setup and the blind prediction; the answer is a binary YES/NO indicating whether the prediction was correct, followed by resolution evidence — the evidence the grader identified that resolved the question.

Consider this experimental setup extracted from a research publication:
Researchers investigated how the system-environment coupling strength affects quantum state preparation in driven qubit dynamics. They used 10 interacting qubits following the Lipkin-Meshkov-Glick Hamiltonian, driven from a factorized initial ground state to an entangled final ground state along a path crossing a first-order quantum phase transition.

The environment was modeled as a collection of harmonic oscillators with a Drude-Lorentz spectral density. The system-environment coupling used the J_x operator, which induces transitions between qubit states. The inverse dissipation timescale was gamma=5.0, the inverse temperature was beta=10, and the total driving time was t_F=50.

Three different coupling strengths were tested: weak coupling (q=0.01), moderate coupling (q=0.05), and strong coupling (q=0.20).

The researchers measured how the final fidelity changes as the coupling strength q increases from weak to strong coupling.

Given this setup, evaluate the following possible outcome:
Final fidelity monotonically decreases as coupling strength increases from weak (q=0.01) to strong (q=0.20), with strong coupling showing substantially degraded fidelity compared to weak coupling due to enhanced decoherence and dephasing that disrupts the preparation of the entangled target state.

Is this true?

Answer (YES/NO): NO